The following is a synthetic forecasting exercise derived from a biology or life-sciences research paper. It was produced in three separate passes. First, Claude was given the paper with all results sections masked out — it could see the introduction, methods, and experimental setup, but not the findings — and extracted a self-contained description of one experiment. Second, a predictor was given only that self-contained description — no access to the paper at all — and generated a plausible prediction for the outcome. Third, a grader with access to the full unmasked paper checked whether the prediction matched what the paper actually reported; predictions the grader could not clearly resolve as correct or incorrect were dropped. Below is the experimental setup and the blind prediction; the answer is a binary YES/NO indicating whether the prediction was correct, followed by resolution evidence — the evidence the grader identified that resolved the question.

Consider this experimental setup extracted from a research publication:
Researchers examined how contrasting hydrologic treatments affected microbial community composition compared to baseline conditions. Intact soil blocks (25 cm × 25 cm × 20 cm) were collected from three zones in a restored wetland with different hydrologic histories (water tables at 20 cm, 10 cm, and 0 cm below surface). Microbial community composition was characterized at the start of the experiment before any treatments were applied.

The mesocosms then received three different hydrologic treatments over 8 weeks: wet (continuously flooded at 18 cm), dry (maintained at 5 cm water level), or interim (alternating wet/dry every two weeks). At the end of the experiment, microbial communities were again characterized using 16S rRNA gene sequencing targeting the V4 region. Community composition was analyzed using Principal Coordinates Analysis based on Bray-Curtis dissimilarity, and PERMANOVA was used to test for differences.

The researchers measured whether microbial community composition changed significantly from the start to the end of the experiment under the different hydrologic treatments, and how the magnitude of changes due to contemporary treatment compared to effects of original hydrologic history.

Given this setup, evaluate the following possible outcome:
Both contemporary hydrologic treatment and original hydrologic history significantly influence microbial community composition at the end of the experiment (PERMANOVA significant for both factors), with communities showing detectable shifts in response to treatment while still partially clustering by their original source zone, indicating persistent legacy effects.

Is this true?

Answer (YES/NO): YES